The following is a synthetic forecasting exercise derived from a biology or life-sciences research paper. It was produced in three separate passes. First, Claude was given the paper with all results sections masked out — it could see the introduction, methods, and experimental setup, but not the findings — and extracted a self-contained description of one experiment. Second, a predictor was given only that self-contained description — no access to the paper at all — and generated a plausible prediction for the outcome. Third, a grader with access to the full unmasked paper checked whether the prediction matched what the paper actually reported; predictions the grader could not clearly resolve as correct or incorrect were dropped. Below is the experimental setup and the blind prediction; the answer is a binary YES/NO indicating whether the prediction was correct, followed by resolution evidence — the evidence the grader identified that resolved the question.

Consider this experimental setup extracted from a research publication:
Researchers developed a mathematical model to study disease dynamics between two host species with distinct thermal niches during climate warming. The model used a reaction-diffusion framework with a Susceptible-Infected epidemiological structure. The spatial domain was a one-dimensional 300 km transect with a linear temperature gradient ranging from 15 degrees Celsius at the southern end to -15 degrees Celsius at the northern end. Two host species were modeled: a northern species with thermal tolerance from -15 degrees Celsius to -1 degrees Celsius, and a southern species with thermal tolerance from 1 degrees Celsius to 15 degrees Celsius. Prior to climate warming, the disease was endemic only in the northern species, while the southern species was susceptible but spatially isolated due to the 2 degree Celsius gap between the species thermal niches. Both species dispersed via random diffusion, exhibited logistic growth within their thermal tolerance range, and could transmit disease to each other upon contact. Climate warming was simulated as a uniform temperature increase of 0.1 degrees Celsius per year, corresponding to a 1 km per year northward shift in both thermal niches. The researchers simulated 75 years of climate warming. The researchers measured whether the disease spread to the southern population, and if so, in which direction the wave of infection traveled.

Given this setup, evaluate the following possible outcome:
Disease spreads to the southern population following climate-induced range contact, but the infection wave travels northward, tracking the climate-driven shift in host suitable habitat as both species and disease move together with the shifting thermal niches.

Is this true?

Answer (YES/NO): NO